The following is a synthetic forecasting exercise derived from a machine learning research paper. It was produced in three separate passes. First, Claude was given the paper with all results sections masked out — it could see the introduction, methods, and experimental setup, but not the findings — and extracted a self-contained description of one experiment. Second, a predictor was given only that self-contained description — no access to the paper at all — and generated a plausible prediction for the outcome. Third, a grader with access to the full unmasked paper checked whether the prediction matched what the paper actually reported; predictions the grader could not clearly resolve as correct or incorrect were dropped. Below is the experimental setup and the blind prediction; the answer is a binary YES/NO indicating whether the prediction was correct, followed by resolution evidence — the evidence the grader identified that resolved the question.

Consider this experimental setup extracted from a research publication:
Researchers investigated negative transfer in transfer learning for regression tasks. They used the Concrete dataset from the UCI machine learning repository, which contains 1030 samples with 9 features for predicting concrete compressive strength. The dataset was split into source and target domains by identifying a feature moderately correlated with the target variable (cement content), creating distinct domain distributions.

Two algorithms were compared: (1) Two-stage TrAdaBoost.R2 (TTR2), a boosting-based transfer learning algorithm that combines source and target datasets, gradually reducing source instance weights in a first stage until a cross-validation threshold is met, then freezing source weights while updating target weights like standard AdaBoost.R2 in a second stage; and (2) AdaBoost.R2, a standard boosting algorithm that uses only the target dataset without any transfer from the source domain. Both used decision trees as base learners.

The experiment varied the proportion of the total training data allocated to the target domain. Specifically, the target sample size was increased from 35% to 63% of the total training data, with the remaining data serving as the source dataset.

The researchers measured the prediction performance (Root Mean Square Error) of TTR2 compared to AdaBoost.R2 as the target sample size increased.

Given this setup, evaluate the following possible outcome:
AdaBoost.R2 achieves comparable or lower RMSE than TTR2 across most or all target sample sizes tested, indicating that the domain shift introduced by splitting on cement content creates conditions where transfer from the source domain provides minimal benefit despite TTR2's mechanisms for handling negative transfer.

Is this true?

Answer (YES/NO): NO